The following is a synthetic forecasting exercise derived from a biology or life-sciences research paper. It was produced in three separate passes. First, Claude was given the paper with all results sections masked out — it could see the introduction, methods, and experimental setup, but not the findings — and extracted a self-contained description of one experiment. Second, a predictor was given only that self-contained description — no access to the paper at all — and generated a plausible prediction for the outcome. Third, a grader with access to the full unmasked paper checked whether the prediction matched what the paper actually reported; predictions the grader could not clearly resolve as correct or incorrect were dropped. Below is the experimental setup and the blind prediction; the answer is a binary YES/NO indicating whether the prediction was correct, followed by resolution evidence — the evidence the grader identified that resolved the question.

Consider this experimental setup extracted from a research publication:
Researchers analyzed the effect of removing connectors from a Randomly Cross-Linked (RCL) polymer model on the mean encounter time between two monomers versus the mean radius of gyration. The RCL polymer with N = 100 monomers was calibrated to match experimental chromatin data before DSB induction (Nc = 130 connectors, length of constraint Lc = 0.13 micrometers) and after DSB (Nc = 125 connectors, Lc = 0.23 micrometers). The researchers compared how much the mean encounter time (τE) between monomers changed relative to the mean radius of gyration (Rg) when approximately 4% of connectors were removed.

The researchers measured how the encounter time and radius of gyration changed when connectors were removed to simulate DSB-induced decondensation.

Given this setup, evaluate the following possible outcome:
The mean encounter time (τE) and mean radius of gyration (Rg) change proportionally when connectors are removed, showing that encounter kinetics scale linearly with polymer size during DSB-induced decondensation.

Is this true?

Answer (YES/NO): NO